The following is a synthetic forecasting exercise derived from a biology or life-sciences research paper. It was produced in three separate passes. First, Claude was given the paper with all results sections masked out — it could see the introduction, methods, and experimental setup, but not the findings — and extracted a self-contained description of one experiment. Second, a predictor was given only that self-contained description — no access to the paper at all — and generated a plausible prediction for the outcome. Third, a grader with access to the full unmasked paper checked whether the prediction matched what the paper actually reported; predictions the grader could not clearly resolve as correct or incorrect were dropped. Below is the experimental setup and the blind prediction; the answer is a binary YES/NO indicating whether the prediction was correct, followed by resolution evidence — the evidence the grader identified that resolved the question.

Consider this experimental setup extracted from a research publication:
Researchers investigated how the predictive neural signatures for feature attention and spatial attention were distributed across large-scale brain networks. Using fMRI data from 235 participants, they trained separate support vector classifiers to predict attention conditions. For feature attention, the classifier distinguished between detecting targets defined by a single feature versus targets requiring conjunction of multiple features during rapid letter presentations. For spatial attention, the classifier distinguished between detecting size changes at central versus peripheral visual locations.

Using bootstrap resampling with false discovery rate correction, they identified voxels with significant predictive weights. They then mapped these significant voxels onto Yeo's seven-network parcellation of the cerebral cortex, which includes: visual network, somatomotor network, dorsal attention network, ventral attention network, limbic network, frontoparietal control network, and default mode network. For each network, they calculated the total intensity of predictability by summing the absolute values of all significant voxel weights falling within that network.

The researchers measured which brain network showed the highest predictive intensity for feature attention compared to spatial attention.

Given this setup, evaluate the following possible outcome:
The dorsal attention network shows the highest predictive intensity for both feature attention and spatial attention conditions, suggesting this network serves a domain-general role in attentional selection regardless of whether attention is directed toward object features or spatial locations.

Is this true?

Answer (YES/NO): NO